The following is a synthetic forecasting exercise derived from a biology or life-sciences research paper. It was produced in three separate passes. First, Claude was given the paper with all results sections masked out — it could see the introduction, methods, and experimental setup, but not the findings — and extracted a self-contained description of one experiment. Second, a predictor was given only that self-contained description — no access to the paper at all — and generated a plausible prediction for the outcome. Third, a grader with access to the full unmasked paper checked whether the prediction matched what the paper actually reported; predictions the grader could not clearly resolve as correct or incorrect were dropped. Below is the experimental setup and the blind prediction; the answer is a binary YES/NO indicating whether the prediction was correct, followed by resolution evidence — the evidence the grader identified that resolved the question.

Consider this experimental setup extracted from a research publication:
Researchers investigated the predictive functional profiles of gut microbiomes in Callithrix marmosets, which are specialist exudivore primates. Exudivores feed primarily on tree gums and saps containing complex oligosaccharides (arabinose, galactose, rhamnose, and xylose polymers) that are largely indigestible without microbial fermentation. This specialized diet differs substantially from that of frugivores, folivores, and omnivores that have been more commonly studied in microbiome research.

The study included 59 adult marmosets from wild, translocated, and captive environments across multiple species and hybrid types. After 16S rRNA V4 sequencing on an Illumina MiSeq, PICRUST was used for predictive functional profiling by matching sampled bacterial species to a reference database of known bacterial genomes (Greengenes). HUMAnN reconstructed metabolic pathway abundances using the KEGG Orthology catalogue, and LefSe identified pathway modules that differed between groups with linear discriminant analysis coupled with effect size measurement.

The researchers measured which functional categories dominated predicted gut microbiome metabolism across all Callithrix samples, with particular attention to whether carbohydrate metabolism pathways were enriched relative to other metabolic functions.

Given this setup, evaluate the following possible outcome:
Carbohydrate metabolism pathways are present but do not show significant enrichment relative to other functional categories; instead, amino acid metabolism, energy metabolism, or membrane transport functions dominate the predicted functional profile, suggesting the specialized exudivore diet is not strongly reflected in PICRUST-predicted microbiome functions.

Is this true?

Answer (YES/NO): NO